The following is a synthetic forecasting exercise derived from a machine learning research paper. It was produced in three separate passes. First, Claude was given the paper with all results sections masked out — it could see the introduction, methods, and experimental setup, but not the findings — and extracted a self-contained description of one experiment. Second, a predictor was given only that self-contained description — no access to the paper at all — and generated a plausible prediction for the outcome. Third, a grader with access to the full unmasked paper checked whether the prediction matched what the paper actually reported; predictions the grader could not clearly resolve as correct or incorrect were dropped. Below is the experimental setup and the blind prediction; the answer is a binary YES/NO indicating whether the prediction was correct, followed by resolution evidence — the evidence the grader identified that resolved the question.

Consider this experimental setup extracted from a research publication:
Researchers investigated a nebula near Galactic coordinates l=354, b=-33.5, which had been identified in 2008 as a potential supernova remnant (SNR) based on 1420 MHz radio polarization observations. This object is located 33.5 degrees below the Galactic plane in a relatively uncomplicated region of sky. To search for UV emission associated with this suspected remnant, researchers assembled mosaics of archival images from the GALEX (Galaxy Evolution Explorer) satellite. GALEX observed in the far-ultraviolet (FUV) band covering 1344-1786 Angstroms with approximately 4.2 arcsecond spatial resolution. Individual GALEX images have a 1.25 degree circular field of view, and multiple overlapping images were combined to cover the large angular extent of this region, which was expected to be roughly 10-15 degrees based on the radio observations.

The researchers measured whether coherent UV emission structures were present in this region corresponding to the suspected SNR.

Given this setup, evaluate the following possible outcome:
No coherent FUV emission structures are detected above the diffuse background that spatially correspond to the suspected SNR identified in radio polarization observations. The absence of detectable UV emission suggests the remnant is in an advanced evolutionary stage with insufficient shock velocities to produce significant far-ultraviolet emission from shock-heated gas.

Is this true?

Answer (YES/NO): NO